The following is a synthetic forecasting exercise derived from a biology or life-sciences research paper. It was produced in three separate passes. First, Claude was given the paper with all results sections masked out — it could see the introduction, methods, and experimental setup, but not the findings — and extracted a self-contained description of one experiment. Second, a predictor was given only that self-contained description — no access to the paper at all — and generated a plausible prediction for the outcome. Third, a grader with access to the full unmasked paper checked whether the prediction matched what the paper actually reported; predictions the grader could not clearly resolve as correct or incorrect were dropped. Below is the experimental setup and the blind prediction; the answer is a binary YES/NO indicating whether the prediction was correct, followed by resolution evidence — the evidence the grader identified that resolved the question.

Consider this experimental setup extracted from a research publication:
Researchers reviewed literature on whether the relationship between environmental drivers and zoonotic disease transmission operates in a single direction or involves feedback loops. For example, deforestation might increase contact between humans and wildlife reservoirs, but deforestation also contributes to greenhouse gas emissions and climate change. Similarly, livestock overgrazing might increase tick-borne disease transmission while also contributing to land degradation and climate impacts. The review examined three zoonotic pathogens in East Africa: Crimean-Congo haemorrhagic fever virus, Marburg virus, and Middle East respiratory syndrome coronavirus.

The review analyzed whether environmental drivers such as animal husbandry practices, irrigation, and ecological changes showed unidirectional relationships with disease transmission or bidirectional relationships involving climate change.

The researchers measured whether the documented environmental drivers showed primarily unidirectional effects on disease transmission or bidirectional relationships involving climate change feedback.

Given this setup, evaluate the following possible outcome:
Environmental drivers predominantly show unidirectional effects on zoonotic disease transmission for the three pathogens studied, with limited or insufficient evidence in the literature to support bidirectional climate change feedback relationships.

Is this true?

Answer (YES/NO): NO